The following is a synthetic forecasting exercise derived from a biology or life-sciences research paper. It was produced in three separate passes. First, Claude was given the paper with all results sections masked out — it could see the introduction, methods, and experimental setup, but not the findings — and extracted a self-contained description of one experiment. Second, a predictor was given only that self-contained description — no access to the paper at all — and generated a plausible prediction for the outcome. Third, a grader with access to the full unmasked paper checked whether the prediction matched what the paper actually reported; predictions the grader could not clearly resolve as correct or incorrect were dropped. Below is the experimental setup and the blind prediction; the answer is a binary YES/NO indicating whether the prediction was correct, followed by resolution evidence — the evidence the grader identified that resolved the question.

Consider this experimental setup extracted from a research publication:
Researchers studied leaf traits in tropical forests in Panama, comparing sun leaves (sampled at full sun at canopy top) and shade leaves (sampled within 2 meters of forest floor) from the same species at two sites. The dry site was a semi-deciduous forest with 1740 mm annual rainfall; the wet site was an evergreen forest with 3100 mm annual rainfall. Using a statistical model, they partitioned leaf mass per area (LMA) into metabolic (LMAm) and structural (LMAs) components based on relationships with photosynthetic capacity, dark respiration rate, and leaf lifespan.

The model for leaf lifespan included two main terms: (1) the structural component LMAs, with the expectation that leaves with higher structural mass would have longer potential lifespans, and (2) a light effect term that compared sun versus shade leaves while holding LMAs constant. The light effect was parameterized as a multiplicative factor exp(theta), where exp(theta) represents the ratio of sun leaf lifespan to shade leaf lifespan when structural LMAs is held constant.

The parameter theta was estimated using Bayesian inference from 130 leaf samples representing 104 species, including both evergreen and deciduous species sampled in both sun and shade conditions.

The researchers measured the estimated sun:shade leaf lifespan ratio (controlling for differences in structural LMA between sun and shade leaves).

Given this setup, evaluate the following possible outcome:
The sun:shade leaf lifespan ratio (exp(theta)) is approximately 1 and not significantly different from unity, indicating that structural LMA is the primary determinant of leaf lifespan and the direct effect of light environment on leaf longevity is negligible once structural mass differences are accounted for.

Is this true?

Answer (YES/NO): NO